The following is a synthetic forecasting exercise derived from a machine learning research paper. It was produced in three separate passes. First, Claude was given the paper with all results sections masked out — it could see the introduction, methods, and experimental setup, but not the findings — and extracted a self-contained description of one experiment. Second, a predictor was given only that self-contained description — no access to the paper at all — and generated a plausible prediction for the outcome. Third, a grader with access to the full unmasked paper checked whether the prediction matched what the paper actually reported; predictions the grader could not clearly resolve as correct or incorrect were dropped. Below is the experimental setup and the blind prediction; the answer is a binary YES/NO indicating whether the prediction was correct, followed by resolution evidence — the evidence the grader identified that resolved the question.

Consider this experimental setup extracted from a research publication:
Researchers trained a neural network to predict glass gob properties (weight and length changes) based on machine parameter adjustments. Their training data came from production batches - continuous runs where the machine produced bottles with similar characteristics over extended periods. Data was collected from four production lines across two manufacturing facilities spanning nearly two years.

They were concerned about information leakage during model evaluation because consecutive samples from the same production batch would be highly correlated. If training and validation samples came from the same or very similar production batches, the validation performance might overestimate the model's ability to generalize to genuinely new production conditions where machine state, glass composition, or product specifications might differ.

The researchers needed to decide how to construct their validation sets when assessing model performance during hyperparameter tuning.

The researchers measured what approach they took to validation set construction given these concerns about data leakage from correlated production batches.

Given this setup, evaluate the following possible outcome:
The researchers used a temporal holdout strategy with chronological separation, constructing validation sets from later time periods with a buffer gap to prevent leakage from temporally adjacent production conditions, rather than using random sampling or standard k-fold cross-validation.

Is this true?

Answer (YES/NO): NO